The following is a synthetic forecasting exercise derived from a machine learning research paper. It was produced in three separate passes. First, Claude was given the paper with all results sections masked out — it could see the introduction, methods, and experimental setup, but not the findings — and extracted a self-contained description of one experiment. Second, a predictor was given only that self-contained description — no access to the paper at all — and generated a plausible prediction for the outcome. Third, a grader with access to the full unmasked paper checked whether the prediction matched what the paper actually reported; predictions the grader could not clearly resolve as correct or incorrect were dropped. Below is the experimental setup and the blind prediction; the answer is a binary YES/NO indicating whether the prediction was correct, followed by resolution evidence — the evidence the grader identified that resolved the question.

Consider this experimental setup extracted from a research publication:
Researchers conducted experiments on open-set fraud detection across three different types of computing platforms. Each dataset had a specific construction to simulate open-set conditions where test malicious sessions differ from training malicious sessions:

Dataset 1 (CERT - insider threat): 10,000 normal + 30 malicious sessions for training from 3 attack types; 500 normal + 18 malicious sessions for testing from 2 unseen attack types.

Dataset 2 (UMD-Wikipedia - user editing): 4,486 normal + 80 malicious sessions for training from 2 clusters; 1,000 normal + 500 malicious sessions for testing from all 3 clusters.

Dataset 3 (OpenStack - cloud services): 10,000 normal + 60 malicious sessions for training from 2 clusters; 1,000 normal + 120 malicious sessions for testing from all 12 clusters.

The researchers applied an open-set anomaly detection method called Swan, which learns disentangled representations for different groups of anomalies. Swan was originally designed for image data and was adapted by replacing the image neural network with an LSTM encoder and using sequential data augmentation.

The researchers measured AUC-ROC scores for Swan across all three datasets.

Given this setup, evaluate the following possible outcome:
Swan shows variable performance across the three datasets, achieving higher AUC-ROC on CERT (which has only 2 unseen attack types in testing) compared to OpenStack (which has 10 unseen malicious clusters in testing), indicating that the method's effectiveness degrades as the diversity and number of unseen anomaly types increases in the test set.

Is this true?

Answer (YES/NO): NO